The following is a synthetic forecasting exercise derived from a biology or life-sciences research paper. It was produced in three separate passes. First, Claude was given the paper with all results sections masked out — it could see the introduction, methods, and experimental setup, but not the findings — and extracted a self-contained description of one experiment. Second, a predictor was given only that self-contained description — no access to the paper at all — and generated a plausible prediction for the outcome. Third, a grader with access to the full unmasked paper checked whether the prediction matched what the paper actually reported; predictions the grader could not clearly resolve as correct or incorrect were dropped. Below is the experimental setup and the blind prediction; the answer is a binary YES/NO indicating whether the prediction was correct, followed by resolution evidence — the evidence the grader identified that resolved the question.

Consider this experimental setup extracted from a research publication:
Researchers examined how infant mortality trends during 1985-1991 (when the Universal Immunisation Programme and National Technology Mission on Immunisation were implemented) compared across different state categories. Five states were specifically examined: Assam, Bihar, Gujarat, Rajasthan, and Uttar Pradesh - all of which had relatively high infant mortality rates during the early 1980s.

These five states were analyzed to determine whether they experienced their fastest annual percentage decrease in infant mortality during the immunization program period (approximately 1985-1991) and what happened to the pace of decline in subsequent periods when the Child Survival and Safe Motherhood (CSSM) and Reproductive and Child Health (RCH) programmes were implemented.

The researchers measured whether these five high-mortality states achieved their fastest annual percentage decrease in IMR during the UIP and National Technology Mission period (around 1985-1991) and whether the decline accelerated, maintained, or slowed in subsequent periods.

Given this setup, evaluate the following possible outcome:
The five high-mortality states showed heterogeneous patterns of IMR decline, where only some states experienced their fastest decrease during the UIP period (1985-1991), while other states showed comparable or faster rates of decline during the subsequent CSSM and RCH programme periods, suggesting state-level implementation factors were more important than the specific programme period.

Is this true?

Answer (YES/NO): NO